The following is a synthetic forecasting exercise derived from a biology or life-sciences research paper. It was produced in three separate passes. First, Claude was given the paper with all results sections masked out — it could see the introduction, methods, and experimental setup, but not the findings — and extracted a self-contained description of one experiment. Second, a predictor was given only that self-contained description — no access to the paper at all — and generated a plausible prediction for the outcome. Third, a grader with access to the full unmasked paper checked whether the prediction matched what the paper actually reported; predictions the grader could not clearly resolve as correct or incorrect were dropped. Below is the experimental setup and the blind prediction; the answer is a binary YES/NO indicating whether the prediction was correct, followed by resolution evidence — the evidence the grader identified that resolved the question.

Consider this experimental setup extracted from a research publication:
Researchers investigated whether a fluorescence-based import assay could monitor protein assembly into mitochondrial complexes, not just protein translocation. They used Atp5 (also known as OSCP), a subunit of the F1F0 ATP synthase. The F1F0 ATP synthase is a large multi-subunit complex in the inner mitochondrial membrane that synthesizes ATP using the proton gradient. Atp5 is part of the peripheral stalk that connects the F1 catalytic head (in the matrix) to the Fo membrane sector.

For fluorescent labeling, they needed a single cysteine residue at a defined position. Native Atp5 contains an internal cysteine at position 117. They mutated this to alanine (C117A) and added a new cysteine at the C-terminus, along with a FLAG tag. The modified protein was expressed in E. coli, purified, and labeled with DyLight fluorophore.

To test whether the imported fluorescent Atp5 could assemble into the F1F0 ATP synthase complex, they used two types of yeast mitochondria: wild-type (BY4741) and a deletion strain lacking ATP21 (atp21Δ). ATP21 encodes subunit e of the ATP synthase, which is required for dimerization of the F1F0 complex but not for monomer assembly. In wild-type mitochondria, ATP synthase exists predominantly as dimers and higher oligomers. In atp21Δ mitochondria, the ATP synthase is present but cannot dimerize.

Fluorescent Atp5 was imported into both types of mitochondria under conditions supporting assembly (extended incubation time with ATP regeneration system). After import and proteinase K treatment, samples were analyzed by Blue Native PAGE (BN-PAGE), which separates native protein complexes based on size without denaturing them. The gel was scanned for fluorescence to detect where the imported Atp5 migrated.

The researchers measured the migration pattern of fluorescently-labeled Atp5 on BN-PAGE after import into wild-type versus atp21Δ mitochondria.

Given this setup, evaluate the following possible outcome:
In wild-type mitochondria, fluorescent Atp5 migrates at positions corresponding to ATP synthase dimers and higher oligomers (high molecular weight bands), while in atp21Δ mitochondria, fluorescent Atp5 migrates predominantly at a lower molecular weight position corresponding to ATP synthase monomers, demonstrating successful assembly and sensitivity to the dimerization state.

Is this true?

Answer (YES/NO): YES